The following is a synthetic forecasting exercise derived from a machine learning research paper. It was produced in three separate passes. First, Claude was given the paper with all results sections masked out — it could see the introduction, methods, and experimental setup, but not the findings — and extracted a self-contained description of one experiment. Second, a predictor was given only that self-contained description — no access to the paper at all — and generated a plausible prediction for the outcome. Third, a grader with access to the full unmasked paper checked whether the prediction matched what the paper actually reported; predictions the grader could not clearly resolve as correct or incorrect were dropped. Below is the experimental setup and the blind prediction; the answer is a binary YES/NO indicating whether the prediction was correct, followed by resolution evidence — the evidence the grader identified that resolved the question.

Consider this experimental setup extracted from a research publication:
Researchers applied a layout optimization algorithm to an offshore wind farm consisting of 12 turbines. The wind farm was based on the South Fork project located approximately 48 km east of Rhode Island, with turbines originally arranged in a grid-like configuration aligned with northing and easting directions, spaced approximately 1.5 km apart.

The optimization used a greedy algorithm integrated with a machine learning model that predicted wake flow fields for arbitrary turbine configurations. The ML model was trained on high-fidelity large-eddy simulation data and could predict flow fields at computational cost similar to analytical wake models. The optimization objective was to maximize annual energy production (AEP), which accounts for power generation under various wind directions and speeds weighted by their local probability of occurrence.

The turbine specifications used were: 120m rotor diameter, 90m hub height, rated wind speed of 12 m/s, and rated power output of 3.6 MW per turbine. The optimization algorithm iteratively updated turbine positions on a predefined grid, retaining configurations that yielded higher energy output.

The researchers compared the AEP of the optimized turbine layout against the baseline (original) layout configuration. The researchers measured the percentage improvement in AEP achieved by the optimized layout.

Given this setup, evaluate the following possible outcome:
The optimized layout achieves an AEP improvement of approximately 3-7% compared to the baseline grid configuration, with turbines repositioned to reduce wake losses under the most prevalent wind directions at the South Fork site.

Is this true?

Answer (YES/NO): NO